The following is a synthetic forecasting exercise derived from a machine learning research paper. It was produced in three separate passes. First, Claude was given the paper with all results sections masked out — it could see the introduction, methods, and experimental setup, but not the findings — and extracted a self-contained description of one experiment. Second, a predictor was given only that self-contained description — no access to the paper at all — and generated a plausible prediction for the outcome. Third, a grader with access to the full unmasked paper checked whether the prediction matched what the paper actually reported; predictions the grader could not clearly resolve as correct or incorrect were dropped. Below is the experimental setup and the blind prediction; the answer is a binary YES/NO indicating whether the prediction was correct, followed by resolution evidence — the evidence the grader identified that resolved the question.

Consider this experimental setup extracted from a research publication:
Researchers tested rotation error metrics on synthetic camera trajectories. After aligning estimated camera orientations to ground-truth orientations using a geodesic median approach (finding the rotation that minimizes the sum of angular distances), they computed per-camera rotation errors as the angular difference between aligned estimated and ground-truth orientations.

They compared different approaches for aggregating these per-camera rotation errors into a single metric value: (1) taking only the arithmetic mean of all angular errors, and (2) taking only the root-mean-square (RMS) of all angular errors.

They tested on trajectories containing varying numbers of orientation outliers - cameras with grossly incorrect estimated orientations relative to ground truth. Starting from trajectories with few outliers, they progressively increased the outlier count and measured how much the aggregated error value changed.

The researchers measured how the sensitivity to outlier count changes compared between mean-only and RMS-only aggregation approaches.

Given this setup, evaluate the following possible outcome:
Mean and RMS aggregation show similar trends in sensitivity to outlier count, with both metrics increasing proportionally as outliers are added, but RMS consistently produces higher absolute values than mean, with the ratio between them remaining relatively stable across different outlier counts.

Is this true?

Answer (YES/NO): NO